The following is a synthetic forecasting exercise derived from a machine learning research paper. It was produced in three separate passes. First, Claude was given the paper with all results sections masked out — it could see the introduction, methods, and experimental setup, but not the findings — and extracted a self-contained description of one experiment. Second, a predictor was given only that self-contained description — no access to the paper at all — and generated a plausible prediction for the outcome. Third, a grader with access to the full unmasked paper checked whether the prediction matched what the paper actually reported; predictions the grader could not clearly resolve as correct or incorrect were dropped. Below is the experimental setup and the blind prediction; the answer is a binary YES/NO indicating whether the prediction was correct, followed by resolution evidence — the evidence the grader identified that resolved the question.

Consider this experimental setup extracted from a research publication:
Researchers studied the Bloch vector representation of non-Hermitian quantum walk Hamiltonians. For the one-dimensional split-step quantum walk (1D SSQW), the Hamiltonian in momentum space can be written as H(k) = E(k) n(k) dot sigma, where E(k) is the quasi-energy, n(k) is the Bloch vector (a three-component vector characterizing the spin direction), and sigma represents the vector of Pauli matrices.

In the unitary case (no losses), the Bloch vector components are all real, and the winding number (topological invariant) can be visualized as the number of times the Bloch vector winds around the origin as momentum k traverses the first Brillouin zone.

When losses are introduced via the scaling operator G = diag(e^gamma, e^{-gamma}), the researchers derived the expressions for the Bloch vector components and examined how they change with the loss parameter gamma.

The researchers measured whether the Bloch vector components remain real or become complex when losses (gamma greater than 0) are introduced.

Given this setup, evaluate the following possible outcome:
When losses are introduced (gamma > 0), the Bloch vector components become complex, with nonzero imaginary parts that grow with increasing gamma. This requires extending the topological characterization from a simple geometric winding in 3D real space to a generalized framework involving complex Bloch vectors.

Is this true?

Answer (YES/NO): NO